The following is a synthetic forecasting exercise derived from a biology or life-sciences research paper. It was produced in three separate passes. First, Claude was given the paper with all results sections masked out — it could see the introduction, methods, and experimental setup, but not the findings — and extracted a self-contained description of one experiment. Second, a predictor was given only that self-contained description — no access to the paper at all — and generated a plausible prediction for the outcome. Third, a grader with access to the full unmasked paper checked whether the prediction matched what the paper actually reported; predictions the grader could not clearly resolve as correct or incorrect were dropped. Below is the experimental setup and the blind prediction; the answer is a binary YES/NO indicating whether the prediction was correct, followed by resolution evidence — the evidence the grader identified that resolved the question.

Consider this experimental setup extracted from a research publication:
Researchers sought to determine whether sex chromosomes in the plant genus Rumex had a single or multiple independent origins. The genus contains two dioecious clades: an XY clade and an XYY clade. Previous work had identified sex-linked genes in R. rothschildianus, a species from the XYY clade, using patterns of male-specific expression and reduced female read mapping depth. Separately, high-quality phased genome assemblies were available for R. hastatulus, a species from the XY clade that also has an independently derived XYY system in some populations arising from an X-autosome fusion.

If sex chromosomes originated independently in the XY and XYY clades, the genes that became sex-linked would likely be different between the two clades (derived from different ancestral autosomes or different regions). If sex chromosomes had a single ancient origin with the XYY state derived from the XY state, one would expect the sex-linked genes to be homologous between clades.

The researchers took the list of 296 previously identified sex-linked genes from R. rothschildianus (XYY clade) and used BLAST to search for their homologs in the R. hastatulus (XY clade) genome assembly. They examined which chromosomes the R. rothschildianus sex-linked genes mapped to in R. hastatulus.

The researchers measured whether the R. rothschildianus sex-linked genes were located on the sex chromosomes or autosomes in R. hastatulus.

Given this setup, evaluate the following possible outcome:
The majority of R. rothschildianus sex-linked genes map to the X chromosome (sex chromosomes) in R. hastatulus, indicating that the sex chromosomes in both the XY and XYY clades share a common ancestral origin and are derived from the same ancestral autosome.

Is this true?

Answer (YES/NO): NO